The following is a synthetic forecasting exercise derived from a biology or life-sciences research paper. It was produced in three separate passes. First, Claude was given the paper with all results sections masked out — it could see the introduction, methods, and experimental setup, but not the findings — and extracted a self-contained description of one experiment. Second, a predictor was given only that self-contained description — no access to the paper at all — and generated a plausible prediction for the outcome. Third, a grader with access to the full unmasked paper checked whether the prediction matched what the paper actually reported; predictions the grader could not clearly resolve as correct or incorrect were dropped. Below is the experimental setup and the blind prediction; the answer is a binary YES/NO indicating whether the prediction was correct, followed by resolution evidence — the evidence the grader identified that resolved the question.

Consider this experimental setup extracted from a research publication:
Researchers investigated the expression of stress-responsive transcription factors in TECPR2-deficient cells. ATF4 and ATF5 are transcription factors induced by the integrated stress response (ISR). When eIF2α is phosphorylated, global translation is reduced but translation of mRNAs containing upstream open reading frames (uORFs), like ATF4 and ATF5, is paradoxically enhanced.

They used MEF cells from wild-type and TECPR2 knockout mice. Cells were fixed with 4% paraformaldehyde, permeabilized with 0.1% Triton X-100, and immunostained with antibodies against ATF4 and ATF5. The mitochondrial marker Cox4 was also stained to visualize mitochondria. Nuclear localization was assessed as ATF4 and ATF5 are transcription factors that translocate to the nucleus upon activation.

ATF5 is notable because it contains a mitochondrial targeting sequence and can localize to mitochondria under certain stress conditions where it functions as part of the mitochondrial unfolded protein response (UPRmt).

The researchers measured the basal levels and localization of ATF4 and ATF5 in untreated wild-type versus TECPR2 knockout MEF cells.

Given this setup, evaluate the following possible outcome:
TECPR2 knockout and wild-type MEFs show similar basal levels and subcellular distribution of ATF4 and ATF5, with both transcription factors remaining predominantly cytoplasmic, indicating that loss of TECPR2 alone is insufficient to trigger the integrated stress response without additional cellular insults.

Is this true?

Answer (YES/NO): NO